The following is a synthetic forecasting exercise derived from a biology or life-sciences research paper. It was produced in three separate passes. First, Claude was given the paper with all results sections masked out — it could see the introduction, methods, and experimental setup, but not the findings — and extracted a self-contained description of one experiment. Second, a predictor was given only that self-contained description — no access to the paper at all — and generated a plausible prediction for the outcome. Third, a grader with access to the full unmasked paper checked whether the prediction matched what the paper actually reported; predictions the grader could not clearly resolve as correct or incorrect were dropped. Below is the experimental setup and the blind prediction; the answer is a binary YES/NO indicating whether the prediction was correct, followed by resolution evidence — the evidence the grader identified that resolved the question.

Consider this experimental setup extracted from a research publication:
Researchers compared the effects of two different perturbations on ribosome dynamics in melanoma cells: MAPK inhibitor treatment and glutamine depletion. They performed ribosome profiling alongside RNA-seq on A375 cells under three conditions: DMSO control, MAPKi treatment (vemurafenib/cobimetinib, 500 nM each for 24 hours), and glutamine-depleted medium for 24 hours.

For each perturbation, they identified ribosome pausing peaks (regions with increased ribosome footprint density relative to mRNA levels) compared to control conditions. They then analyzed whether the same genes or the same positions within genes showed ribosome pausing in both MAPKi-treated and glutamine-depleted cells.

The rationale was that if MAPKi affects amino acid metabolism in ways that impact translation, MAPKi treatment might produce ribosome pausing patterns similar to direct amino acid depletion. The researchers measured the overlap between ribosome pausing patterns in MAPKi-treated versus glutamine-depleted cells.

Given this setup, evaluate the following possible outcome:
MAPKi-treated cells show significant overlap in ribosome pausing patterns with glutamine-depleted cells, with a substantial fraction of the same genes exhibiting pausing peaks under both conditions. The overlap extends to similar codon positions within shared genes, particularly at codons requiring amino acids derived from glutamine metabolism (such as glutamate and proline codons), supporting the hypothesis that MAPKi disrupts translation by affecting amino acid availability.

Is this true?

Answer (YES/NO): NO